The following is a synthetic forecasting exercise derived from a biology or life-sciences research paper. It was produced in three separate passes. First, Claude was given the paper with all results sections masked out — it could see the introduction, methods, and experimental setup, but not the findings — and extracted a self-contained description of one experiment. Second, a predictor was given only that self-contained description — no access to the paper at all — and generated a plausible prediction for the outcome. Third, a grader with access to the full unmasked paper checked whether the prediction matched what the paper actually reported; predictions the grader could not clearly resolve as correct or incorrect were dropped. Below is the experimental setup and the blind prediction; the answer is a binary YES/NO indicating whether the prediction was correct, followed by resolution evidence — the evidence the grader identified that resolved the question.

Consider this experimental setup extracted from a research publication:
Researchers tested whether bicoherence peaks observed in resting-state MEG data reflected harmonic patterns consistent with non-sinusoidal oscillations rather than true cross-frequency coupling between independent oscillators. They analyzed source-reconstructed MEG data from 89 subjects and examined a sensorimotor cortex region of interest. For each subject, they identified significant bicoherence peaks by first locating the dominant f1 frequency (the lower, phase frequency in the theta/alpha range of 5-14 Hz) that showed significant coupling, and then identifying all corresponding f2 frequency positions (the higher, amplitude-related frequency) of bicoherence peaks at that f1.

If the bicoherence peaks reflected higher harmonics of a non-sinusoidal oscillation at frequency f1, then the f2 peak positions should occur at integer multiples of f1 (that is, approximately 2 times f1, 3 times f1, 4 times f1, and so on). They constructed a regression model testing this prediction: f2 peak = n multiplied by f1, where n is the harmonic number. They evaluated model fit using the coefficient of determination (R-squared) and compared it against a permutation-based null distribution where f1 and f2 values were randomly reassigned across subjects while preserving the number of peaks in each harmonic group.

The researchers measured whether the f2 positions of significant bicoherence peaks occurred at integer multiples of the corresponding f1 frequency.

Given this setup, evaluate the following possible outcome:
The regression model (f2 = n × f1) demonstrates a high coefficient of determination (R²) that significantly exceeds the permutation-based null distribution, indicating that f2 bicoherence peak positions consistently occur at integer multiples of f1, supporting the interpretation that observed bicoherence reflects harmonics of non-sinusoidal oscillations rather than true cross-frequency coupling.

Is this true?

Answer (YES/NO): YES